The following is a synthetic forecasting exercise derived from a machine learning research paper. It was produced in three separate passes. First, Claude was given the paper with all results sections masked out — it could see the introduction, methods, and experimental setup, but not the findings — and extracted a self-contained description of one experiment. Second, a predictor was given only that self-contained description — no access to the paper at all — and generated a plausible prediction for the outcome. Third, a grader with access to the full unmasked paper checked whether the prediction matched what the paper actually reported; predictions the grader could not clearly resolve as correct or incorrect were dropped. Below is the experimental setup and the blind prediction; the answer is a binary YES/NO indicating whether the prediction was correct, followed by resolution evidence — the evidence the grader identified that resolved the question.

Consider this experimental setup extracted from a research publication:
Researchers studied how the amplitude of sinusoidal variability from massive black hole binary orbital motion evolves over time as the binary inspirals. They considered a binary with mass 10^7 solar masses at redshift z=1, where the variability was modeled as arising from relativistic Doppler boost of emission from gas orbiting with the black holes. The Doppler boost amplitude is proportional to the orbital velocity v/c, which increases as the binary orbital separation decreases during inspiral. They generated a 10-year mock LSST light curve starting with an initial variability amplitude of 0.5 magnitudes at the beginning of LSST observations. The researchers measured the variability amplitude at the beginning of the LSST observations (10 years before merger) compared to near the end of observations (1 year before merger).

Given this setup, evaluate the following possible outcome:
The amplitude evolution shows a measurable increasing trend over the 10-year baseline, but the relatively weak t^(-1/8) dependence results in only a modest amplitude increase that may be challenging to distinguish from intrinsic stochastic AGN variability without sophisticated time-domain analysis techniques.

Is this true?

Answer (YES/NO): NO